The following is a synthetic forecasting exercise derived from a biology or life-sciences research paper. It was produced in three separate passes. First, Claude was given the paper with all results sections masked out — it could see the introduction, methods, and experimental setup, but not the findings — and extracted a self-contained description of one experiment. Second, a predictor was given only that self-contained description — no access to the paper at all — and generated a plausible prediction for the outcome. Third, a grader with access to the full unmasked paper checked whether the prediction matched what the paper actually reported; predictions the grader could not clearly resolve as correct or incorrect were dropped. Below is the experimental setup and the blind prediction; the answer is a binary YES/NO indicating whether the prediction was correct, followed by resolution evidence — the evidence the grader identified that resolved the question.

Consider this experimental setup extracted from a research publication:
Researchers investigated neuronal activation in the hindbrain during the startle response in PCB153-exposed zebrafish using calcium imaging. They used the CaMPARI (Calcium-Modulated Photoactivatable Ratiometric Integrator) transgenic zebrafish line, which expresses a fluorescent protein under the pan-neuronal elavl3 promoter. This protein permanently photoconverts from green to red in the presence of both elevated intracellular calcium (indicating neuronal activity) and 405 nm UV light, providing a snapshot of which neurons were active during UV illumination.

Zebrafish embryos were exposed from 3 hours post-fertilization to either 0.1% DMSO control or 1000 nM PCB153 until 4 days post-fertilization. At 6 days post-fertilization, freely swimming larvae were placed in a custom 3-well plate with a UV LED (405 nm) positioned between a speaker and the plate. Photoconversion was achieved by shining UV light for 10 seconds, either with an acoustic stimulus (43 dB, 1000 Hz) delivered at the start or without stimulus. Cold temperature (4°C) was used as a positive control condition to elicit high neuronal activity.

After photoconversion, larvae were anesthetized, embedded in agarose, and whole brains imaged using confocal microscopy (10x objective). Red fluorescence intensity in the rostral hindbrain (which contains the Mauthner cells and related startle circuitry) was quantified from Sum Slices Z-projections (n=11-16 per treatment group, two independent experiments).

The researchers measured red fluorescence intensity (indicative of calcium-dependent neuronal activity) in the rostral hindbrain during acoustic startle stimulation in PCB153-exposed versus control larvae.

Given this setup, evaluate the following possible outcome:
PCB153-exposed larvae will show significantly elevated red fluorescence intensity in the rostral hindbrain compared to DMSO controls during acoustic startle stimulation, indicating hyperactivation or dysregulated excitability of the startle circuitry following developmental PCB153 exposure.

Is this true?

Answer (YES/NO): NO